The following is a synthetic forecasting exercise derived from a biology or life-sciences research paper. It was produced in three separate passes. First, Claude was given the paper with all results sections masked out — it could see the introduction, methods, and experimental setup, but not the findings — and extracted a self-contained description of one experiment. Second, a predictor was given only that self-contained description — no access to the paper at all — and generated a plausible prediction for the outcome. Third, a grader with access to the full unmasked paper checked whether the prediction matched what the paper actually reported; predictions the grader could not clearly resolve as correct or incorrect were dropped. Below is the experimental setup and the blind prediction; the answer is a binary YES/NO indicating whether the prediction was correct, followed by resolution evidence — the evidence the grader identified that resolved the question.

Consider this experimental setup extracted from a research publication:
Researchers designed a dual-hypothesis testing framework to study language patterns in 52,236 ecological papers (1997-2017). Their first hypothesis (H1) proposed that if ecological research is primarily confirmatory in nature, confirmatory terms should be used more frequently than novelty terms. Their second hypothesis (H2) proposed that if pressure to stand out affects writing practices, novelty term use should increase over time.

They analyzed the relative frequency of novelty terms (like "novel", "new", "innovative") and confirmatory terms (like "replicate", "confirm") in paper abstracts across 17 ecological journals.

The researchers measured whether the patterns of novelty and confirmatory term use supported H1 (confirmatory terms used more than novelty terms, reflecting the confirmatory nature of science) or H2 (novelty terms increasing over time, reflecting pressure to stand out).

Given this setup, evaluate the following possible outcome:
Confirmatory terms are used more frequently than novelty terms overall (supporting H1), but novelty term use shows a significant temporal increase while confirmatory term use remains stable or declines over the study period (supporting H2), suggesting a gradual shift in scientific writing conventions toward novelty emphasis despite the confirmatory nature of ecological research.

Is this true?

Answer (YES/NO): NO